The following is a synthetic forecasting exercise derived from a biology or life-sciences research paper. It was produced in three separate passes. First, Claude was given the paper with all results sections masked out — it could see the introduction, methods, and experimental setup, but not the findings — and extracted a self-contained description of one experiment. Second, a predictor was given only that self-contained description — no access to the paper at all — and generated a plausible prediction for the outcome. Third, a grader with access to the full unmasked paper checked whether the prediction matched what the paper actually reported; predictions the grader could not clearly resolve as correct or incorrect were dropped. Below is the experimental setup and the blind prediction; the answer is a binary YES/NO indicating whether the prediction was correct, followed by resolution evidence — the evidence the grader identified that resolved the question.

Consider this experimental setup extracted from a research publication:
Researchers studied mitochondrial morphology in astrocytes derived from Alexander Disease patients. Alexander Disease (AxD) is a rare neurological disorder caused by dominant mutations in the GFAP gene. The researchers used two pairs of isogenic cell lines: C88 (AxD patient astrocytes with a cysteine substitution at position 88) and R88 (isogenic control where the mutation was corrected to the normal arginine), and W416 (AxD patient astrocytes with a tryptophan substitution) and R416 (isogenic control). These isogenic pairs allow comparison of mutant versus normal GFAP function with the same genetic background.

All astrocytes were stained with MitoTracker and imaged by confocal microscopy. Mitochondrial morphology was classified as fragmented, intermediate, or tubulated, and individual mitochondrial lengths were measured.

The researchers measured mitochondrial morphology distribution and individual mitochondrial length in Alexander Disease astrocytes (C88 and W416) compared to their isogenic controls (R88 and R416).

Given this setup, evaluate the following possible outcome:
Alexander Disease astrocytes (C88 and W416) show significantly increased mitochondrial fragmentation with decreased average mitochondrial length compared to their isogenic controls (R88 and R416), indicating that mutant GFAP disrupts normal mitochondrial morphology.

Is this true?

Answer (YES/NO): YES